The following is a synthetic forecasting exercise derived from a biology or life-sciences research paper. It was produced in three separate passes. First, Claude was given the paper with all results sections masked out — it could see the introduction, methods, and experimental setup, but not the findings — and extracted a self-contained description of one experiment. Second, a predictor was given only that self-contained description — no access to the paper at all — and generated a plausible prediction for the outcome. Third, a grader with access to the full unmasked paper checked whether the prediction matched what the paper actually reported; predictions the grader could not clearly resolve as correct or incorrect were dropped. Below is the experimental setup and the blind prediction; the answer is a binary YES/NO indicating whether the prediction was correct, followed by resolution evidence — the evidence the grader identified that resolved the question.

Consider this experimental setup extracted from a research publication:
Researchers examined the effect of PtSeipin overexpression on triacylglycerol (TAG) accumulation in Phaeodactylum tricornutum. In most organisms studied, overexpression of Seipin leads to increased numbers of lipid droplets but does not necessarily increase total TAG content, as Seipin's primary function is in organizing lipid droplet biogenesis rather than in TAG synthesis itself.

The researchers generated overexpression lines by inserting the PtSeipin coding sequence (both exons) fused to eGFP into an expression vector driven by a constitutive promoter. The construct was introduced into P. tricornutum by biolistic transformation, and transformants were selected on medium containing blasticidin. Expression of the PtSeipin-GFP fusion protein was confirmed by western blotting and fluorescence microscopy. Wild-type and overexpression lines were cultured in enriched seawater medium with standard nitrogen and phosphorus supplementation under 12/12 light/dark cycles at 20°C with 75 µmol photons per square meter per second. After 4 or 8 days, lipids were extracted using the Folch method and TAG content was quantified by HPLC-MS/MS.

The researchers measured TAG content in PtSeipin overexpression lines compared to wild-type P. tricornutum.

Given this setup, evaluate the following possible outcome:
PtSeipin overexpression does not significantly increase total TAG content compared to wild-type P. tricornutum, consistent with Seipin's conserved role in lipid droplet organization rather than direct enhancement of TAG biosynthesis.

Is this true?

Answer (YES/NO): NO